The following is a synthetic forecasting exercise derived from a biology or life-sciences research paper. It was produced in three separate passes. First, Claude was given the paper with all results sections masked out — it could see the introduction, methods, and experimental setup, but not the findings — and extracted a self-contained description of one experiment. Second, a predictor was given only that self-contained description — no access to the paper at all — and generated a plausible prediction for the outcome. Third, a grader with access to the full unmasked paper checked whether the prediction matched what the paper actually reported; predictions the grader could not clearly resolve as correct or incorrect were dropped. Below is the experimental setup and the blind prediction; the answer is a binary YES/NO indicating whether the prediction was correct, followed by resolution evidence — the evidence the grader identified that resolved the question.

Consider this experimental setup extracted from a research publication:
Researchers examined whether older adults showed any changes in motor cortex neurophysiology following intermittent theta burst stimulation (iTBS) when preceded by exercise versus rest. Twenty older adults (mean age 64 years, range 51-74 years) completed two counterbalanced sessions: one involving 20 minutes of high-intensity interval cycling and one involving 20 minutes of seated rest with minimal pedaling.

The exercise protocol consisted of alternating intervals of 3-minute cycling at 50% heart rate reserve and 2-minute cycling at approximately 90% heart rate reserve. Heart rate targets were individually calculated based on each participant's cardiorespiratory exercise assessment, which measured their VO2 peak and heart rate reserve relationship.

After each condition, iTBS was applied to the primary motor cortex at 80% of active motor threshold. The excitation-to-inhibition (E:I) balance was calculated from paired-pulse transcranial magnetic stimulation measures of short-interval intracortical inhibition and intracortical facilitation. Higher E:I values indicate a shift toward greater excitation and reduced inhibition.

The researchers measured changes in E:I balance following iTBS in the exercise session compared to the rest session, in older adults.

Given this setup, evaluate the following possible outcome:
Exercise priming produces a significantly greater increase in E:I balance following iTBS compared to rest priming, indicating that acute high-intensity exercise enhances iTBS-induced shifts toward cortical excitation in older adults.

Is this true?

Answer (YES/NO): NO